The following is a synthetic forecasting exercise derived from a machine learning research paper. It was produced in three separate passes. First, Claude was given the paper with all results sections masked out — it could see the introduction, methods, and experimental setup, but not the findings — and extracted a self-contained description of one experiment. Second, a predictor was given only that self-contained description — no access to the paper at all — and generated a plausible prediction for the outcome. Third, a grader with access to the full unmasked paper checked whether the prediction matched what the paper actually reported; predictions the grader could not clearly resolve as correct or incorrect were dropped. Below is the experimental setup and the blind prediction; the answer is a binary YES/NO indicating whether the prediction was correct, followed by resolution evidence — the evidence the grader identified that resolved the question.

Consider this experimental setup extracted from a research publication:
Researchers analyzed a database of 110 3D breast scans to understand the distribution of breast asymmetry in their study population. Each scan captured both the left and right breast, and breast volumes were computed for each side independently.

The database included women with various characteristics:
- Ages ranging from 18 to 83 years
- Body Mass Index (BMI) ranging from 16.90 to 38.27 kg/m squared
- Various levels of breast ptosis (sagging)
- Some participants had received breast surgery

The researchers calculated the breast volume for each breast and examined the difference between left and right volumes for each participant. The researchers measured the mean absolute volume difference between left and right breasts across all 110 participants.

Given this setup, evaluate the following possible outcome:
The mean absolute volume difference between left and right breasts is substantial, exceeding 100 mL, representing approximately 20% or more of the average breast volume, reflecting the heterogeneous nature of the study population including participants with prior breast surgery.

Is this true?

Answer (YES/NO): NO